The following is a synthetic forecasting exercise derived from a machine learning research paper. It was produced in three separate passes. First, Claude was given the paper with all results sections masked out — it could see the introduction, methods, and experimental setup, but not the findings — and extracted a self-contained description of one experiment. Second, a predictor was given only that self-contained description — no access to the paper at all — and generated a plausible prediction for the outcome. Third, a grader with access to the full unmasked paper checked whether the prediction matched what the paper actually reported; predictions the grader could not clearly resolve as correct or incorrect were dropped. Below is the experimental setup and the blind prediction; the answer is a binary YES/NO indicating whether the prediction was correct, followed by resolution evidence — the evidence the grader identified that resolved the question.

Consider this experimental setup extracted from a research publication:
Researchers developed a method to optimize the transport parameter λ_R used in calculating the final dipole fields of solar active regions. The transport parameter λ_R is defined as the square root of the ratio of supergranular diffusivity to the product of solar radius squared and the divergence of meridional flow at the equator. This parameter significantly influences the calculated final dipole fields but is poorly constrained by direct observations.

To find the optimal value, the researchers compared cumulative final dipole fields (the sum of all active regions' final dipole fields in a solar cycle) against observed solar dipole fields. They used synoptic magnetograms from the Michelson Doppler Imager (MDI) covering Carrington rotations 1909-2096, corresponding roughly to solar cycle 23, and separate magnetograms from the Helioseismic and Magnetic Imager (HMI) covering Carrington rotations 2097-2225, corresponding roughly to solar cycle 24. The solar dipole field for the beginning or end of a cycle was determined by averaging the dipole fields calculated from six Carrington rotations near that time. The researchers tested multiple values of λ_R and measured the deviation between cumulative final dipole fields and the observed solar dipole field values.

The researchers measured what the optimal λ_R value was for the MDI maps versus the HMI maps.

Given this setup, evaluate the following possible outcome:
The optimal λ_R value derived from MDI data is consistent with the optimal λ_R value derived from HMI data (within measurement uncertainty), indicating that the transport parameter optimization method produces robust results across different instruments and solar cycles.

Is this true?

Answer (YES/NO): NO